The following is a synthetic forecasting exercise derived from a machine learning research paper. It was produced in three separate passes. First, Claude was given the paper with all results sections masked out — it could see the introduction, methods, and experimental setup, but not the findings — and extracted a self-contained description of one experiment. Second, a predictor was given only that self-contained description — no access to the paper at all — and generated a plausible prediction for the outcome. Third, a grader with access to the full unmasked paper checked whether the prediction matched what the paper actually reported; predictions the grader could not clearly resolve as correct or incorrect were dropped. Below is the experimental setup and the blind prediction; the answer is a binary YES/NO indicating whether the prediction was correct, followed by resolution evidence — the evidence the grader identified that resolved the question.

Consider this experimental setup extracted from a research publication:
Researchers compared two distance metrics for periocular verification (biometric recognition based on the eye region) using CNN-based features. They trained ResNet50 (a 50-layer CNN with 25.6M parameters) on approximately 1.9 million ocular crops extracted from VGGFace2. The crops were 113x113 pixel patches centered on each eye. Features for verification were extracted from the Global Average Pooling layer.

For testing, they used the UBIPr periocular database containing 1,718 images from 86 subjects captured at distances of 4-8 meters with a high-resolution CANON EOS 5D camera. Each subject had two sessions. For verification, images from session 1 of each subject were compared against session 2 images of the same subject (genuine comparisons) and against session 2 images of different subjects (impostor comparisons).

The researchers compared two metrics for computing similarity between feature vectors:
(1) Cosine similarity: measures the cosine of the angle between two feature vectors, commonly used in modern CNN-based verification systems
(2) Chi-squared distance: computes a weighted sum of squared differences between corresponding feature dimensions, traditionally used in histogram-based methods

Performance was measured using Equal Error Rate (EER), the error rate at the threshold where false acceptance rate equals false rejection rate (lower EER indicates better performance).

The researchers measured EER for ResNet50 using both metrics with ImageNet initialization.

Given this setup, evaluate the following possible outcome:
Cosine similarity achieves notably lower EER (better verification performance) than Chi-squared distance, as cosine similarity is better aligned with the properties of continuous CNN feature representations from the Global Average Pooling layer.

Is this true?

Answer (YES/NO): NO